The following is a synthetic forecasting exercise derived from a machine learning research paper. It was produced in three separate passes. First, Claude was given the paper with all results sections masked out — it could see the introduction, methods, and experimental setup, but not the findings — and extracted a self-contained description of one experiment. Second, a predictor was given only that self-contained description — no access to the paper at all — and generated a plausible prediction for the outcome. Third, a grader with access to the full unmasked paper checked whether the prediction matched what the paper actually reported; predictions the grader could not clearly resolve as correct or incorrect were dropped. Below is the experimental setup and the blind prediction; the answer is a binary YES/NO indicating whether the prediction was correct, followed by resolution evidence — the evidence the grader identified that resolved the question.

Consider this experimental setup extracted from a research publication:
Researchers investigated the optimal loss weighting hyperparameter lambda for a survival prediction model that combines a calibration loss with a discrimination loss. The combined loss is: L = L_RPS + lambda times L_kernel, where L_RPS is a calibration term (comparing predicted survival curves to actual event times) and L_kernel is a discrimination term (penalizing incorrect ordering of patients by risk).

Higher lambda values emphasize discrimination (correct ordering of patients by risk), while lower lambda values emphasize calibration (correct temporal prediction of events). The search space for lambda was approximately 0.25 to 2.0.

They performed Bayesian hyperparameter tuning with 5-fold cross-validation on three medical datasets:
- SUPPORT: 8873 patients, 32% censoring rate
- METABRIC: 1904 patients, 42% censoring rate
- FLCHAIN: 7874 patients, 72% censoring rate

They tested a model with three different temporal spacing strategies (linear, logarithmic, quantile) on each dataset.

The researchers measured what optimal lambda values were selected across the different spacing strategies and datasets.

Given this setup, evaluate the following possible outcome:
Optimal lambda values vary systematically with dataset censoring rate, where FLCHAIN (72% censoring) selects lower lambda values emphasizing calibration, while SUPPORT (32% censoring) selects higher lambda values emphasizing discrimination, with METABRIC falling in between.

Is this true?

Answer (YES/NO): NO